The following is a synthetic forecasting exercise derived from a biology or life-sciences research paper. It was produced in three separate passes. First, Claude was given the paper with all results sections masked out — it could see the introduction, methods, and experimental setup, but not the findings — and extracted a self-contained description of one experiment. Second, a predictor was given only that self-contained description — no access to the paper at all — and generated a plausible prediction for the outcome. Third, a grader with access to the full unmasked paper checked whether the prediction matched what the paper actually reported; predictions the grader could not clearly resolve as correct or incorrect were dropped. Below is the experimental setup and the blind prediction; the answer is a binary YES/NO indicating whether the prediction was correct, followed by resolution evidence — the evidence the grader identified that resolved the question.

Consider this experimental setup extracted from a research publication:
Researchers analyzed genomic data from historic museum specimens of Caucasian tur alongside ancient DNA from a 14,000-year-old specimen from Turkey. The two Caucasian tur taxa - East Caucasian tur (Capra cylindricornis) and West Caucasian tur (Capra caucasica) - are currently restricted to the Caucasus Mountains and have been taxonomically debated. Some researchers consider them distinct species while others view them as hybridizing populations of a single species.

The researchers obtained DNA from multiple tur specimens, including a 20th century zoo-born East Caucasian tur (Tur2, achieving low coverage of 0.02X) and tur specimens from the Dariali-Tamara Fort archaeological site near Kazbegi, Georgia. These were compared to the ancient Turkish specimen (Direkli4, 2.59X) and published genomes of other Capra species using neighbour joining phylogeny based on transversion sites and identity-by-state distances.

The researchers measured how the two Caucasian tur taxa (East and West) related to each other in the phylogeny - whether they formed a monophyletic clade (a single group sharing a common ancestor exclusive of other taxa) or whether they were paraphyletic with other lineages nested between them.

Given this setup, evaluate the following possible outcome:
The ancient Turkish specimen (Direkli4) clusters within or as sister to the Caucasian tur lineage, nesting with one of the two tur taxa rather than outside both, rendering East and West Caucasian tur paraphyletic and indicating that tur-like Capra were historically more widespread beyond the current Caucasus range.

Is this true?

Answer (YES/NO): NO